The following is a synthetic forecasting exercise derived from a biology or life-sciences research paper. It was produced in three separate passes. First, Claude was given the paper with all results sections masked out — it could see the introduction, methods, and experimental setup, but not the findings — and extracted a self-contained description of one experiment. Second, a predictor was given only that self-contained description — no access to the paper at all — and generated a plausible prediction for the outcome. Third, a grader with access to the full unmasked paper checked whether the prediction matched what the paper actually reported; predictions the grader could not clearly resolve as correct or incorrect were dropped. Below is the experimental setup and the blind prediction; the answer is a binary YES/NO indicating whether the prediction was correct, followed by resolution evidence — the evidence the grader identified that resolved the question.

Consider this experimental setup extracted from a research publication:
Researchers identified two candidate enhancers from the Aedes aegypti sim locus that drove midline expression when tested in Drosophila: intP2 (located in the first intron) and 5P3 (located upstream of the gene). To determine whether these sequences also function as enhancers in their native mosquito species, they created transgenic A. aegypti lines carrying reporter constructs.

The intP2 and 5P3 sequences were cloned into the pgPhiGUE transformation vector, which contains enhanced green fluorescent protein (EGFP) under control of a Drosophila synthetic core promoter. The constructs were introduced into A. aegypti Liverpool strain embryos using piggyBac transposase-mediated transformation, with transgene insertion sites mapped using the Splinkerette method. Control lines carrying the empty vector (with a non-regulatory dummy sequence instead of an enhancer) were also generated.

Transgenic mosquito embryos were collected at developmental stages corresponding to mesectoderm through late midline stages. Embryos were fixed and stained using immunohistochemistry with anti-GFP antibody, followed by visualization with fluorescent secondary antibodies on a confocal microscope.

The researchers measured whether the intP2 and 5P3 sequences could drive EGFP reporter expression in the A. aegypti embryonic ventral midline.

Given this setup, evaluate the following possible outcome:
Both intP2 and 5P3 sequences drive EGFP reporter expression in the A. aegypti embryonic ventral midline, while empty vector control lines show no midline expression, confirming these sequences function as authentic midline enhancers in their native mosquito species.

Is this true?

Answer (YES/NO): YES